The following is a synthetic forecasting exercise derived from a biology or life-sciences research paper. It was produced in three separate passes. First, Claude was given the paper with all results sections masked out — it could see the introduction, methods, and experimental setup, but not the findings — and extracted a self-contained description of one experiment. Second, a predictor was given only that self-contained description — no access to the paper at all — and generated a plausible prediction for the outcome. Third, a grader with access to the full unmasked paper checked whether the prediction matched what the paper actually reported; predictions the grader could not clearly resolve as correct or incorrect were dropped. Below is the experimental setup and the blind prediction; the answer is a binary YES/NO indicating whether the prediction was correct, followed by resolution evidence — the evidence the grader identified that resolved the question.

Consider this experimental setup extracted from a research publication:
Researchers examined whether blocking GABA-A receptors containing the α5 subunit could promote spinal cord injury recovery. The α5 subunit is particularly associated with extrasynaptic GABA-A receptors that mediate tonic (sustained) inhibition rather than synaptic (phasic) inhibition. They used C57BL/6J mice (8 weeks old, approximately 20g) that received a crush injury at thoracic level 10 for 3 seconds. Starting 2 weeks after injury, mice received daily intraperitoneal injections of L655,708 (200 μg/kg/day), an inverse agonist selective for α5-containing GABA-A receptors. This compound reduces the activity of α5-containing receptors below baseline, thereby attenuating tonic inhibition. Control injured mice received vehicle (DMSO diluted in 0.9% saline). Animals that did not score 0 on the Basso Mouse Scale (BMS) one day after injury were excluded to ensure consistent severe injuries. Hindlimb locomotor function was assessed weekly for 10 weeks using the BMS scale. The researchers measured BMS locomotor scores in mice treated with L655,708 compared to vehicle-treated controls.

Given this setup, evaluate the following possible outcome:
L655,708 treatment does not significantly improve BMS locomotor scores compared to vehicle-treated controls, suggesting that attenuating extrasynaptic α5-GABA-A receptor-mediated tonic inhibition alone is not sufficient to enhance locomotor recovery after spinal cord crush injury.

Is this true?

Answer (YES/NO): NO